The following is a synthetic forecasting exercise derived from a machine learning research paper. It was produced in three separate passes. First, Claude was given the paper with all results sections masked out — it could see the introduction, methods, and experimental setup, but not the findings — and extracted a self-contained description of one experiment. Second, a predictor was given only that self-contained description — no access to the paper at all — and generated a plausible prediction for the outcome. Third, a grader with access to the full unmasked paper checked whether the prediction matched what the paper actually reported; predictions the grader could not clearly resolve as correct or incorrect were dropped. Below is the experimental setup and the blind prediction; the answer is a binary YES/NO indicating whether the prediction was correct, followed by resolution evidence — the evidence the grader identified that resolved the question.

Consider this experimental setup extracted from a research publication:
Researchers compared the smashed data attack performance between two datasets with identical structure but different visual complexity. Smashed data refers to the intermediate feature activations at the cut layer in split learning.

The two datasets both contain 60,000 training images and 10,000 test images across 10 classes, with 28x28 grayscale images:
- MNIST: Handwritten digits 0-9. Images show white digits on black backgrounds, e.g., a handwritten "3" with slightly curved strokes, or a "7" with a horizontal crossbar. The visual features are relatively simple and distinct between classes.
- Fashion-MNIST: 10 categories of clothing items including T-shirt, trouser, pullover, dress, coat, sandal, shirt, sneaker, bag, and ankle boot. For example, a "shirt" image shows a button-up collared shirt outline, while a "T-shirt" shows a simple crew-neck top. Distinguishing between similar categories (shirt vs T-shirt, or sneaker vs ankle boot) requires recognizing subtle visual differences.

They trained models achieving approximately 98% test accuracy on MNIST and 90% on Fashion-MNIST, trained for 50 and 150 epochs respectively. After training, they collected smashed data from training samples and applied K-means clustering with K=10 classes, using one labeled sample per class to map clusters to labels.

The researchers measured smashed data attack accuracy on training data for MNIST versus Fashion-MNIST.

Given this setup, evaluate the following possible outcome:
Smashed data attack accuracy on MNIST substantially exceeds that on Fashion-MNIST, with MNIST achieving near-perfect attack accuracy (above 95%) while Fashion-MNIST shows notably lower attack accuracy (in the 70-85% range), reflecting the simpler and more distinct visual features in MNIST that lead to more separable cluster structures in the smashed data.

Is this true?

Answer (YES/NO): NO